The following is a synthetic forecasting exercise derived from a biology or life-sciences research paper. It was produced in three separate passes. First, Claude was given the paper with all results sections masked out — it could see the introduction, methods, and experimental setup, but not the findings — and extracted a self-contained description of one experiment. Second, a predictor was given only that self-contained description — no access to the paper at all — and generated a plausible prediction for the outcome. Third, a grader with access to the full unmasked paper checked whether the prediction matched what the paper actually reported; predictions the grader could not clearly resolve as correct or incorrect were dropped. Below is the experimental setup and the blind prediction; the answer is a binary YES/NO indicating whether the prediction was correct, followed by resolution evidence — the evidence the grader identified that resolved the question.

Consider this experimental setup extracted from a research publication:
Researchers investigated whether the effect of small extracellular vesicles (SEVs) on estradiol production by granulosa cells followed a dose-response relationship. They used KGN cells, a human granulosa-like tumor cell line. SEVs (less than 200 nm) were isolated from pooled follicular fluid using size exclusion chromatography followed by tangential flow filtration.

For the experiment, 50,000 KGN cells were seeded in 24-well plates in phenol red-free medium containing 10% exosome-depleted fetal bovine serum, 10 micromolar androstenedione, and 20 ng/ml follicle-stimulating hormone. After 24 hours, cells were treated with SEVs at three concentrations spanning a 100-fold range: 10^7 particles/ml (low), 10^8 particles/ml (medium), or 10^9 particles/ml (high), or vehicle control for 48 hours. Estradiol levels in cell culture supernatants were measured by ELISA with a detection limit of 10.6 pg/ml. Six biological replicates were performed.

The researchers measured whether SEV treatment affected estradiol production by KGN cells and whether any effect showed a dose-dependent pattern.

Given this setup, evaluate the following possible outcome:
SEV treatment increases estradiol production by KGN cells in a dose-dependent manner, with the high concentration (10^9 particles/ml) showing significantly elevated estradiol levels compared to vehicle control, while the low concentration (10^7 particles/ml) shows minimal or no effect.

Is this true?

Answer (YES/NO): NO